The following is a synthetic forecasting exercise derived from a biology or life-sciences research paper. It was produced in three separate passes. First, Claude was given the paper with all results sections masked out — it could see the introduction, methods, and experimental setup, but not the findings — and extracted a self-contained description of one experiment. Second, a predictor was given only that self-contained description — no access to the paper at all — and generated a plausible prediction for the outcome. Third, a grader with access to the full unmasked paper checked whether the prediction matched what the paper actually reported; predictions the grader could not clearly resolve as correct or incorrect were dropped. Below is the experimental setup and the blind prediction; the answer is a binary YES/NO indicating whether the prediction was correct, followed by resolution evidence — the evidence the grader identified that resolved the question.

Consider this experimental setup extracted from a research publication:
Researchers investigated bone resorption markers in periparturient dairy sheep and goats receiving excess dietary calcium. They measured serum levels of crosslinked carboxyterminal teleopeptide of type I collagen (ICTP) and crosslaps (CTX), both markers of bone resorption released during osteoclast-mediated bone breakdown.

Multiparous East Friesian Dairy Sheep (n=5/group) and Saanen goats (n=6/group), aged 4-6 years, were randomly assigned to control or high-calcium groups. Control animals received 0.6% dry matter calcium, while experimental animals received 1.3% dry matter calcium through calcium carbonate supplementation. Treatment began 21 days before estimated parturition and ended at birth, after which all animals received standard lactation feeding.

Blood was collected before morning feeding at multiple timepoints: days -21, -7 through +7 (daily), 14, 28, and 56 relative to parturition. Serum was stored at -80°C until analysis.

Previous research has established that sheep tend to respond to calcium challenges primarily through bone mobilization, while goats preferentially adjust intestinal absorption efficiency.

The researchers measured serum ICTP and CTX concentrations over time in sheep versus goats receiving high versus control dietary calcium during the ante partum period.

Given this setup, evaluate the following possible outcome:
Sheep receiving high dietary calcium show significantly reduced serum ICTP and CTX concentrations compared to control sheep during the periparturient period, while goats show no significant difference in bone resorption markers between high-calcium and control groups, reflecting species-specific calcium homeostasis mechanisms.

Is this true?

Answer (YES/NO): NO